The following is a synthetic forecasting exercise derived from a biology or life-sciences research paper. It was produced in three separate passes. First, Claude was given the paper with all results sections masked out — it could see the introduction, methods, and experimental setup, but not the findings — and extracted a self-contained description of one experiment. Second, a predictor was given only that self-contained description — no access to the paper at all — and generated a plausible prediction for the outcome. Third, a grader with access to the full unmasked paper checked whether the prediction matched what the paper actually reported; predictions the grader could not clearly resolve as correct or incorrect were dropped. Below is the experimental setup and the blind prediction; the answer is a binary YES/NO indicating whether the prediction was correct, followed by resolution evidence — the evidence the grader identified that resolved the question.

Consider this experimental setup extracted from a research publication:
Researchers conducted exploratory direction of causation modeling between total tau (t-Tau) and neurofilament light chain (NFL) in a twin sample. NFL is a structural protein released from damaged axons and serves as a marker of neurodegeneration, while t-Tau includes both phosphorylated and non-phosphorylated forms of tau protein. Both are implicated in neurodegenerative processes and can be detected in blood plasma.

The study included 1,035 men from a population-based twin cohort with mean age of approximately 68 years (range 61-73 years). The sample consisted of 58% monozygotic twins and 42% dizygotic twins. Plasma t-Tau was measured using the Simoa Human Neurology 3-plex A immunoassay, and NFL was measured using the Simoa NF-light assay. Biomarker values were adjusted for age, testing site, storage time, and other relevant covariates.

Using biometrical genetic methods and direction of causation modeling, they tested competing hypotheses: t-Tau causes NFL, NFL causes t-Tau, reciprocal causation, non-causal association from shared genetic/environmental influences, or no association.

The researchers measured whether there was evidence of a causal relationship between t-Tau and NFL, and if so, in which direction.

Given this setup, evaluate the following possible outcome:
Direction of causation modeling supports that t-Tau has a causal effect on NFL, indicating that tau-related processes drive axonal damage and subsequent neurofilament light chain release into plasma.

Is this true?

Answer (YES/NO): NO